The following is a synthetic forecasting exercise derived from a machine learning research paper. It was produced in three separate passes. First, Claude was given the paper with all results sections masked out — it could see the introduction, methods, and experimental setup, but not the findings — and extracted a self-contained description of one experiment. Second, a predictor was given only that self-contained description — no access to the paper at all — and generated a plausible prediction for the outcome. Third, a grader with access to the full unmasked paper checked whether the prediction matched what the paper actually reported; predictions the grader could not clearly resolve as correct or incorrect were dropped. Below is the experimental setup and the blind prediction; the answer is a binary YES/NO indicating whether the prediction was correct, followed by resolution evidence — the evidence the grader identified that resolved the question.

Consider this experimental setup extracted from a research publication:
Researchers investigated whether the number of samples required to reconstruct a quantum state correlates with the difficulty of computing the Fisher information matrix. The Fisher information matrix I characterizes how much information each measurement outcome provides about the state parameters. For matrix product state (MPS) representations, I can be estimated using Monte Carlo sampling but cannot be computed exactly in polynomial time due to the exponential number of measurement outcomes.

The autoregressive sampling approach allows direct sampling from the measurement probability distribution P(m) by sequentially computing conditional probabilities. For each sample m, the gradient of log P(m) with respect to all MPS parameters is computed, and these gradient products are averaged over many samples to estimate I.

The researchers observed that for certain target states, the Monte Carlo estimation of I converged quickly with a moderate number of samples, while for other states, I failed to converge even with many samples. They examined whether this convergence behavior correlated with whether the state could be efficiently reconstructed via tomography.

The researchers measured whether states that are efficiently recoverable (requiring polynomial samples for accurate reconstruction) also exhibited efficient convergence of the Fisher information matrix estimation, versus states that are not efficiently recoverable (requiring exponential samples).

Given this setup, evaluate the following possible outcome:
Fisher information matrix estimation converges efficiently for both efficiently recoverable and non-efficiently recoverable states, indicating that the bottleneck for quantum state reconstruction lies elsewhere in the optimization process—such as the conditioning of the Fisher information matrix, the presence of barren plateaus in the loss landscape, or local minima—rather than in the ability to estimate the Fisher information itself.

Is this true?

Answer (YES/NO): NO